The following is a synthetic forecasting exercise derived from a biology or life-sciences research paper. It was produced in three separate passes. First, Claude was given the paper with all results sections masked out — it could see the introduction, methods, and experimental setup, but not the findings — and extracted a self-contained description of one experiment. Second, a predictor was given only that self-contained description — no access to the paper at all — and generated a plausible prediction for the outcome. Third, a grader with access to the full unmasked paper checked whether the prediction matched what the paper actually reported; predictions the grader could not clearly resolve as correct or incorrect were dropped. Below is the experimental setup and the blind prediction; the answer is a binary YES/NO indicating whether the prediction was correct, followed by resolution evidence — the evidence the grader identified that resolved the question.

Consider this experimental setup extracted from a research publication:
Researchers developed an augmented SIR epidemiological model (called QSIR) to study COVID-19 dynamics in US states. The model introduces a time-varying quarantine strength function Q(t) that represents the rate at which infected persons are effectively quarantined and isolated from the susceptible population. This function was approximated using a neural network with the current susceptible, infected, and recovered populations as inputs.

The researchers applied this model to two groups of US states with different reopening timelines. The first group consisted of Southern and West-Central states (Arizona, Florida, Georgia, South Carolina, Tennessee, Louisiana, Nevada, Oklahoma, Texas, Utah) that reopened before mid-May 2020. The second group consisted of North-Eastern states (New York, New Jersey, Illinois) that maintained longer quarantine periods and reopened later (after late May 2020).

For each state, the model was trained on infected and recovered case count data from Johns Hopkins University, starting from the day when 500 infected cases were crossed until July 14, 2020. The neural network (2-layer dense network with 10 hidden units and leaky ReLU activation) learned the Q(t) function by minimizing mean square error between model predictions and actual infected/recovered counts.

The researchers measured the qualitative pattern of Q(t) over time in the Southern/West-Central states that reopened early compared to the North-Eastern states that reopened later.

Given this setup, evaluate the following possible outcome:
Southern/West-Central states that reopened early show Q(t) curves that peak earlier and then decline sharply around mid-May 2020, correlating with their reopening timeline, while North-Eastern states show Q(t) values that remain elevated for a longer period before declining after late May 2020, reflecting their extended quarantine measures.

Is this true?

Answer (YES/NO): NO